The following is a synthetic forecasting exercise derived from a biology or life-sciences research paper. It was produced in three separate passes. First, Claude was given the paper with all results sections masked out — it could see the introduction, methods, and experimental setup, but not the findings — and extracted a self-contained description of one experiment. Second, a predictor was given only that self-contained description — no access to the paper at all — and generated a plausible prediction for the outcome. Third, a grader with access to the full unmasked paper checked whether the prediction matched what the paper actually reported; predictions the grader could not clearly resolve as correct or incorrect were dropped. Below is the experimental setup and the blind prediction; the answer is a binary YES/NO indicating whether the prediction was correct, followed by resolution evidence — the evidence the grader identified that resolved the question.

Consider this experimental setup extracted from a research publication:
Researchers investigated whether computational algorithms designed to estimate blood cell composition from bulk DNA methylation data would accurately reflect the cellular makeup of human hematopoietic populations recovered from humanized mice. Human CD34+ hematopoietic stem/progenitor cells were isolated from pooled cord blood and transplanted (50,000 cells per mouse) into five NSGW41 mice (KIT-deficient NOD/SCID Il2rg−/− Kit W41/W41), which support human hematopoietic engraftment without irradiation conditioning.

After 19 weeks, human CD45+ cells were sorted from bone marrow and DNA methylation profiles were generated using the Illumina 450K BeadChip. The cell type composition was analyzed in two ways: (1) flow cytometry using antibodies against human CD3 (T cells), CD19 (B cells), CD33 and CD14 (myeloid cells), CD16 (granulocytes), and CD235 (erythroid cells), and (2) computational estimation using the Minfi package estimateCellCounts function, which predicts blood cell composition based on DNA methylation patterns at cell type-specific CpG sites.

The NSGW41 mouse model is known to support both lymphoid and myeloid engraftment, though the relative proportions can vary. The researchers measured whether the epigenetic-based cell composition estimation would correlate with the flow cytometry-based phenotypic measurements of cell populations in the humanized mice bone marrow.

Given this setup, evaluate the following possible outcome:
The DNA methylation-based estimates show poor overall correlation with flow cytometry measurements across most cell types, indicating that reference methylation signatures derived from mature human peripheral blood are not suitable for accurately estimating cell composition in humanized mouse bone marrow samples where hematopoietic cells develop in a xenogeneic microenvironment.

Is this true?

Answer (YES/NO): NO